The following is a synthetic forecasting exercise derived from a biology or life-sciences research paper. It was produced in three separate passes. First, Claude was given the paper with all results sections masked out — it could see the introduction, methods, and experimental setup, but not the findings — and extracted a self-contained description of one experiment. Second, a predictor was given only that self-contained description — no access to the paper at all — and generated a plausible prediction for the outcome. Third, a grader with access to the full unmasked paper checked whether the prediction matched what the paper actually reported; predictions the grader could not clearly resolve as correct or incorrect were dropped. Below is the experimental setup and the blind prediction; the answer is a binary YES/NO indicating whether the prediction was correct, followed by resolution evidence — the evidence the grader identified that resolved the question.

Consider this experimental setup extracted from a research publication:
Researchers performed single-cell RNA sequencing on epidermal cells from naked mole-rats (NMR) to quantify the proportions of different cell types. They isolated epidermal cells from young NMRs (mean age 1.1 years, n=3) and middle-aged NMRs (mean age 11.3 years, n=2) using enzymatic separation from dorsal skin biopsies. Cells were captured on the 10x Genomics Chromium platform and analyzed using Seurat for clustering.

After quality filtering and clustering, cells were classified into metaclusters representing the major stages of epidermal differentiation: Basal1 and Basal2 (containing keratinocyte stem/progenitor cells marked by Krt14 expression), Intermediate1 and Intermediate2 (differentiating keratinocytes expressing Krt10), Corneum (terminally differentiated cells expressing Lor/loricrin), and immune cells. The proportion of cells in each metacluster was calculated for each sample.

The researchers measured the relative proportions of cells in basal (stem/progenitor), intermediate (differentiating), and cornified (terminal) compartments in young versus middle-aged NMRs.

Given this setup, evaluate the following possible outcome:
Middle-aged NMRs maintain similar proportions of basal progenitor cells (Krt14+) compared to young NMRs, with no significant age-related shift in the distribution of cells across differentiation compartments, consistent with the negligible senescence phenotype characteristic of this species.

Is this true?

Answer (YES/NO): YES